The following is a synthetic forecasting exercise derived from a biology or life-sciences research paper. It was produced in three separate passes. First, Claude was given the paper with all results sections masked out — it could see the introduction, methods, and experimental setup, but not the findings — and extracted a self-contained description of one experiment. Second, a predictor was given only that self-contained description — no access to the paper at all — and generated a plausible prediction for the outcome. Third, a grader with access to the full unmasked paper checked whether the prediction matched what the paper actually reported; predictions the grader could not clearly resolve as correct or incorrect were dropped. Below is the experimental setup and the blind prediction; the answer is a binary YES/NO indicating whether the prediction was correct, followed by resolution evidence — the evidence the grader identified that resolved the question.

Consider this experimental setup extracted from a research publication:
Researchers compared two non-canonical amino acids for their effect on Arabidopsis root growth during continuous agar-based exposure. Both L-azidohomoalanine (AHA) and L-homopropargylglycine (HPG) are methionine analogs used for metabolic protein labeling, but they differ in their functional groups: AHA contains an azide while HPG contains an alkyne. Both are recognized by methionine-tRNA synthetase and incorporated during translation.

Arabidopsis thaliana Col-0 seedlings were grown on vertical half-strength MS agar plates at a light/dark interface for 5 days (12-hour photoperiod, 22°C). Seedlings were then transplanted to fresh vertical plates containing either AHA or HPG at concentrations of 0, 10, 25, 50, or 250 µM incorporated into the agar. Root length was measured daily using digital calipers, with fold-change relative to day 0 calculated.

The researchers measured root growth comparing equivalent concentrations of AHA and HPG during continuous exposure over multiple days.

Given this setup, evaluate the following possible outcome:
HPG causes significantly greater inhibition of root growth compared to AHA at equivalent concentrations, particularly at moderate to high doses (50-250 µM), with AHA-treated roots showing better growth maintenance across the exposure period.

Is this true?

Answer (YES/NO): YES